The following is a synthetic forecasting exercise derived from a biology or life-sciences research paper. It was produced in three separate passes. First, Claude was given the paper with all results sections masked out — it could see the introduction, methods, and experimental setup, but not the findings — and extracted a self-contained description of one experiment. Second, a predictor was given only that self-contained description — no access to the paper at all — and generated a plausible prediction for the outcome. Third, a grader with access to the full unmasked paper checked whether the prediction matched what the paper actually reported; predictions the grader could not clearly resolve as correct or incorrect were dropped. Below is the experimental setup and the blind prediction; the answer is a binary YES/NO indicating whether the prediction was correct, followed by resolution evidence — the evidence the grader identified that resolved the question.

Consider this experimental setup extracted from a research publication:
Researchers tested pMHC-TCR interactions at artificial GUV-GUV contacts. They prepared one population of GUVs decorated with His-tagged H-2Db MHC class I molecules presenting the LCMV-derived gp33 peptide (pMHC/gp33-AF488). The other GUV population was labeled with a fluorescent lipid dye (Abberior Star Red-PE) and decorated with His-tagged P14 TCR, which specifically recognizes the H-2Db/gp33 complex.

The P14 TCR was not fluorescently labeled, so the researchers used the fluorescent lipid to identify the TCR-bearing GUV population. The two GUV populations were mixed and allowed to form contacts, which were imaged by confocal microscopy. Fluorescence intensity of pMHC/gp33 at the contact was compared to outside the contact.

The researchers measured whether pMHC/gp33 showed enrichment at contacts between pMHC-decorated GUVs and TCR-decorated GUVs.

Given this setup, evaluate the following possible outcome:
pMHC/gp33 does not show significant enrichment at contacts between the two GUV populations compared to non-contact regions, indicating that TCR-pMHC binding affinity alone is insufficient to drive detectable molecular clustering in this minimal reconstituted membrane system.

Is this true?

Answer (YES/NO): NO